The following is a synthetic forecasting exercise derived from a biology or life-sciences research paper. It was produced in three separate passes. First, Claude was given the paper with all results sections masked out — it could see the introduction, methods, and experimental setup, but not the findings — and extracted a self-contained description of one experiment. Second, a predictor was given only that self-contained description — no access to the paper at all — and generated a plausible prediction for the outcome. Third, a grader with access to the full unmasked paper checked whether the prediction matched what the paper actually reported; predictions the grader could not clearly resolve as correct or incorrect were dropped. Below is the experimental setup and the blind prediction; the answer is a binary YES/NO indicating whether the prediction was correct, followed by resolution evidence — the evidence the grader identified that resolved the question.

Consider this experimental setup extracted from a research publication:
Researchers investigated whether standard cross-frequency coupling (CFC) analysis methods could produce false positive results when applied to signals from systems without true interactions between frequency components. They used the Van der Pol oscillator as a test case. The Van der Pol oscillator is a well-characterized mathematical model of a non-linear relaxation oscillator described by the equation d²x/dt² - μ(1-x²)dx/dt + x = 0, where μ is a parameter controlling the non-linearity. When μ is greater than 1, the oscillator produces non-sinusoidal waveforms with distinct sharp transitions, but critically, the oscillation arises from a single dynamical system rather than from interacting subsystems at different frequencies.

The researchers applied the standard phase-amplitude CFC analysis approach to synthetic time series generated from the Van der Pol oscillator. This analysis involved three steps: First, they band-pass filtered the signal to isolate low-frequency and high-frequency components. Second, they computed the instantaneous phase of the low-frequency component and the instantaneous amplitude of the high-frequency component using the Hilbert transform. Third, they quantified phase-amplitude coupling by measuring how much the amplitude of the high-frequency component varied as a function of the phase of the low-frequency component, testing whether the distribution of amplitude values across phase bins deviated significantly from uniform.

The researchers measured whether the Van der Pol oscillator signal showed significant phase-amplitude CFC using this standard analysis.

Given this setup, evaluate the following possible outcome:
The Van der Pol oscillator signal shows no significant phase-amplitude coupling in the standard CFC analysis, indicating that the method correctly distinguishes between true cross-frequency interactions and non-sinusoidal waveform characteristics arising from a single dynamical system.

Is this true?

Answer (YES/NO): NO